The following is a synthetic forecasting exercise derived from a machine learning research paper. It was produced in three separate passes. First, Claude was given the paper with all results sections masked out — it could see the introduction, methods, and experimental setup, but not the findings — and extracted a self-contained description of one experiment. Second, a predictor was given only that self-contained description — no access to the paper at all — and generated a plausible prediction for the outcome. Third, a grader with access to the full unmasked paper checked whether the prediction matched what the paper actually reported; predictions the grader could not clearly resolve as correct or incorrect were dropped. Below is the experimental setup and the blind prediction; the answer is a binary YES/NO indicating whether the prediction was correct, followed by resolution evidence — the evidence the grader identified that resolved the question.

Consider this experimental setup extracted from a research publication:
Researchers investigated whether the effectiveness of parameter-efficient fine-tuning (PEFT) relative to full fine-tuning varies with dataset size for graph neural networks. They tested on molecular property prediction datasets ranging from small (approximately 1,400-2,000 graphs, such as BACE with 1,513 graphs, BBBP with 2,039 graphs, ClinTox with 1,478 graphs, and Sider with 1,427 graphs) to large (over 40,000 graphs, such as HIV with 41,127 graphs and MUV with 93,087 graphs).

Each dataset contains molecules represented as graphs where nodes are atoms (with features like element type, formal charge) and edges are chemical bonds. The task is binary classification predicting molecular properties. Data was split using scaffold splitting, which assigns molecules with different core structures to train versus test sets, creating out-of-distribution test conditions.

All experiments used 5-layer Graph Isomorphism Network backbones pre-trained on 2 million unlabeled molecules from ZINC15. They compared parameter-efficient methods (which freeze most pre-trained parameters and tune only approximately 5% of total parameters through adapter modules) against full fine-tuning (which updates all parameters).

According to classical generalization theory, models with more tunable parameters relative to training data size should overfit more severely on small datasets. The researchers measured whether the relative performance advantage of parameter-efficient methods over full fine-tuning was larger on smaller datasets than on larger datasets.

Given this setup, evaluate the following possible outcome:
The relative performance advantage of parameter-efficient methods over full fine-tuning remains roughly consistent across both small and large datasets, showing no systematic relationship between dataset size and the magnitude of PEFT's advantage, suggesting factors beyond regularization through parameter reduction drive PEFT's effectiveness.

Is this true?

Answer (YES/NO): NO